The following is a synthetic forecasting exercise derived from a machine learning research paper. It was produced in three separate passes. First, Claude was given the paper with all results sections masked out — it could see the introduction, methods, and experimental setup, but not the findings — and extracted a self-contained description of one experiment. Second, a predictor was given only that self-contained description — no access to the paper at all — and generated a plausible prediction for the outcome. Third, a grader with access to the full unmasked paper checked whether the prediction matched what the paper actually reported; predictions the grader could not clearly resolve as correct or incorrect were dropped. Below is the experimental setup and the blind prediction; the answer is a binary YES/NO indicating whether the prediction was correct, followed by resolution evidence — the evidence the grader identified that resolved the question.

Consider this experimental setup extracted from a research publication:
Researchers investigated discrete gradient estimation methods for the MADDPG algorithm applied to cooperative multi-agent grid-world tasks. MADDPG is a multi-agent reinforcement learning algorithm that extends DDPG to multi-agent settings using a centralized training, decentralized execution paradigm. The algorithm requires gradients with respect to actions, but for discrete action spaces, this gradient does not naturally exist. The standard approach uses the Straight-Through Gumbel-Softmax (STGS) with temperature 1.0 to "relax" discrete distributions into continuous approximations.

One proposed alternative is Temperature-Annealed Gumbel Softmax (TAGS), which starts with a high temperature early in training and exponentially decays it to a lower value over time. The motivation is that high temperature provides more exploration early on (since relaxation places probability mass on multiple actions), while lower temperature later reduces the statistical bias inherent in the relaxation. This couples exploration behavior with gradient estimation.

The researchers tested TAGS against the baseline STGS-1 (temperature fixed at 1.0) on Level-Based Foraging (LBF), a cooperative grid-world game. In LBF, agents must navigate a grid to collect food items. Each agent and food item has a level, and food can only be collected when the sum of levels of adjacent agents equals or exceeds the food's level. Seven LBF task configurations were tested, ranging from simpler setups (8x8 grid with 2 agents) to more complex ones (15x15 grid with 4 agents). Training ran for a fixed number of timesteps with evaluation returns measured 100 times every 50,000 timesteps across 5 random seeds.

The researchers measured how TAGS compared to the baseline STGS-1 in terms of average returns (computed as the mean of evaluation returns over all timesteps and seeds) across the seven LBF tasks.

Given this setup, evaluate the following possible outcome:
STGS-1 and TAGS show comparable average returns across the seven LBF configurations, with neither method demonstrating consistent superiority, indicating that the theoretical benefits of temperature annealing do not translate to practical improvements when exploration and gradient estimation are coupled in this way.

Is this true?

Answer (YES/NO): NO